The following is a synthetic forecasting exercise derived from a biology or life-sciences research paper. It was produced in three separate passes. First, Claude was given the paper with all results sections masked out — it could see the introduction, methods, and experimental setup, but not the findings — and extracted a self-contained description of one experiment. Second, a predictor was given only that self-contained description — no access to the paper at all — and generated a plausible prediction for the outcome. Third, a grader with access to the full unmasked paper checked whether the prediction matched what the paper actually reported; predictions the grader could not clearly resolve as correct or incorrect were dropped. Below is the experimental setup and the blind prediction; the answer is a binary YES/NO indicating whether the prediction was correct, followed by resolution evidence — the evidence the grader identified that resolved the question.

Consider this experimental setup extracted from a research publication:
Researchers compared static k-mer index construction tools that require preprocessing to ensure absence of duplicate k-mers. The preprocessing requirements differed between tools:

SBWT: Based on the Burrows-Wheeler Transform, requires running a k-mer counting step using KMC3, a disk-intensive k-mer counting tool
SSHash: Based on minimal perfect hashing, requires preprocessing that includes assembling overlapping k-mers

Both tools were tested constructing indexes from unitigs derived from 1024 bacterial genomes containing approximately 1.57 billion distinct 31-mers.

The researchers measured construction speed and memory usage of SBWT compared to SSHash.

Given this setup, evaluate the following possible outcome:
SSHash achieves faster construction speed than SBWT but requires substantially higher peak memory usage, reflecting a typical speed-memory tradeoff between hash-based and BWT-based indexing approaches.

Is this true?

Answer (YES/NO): NO